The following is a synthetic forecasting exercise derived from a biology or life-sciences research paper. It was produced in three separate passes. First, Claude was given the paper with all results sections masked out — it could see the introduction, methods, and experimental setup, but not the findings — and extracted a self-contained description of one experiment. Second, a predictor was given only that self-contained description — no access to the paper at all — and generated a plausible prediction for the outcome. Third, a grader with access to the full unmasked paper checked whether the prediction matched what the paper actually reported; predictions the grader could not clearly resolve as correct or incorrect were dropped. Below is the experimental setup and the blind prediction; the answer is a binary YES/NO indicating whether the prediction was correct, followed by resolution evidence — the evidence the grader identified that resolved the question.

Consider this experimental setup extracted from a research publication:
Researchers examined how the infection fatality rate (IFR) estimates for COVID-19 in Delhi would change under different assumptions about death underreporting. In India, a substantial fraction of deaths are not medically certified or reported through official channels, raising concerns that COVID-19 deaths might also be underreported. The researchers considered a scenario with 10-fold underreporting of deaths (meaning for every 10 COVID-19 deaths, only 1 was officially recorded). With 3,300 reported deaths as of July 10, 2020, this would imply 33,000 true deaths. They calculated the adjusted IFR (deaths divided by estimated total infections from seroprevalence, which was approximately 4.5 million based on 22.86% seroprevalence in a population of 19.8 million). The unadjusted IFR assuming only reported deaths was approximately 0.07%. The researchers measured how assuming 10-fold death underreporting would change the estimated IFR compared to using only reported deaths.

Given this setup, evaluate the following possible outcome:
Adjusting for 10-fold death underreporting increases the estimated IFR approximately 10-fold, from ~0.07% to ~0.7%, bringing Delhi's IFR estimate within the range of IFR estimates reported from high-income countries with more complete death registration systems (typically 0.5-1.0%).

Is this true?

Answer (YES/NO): YES